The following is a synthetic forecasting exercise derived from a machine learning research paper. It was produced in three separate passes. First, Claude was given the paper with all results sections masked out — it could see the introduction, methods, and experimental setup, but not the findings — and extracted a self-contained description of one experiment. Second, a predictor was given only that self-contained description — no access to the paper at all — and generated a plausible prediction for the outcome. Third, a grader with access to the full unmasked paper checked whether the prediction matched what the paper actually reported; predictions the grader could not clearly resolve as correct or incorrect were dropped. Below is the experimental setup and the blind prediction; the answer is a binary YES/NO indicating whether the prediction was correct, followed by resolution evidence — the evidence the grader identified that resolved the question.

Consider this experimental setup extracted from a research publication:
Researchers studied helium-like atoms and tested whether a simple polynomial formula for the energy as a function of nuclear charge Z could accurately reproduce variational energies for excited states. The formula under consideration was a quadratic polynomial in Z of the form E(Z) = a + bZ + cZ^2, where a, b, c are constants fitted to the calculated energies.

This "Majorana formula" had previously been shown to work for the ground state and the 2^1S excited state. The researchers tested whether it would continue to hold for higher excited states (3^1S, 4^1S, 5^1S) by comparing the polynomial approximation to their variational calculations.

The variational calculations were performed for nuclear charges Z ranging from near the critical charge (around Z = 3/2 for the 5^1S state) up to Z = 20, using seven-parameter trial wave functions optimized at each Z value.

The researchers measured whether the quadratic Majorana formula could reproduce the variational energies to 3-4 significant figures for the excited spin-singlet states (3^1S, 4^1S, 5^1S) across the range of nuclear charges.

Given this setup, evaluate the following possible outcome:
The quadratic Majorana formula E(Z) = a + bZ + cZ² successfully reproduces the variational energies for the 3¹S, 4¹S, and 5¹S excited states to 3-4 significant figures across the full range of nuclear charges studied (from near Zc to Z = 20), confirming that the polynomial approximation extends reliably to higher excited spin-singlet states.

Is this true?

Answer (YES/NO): NO